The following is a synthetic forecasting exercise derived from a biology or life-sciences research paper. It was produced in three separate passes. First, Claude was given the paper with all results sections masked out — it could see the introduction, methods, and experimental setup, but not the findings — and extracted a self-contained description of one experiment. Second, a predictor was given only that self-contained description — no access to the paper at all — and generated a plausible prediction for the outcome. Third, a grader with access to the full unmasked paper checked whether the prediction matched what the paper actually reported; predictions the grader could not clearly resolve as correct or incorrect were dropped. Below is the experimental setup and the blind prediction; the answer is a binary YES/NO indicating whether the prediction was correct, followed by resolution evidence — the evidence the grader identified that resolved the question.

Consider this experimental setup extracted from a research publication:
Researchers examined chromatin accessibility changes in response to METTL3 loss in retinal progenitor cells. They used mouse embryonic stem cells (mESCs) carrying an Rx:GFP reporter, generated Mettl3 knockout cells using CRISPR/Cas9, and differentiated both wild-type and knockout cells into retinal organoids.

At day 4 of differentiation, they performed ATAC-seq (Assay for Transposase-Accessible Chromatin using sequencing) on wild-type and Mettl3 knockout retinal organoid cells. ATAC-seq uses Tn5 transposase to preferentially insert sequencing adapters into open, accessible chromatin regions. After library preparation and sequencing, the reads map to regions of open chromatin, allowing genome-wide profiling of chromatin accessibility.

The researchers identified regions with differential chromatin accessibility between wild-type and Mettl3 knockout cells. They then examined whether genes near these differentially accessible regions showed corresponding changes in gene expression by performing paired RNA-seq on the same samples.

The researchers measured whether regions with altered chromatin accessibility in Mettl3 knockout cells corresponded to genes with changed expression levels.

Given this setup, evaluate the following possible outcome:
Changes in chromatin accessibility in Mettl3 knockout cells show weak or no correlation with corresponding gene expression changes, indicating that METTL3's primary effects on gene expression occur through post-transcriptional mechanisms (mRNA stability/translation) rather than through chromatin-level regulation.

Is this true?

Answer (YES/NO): YES